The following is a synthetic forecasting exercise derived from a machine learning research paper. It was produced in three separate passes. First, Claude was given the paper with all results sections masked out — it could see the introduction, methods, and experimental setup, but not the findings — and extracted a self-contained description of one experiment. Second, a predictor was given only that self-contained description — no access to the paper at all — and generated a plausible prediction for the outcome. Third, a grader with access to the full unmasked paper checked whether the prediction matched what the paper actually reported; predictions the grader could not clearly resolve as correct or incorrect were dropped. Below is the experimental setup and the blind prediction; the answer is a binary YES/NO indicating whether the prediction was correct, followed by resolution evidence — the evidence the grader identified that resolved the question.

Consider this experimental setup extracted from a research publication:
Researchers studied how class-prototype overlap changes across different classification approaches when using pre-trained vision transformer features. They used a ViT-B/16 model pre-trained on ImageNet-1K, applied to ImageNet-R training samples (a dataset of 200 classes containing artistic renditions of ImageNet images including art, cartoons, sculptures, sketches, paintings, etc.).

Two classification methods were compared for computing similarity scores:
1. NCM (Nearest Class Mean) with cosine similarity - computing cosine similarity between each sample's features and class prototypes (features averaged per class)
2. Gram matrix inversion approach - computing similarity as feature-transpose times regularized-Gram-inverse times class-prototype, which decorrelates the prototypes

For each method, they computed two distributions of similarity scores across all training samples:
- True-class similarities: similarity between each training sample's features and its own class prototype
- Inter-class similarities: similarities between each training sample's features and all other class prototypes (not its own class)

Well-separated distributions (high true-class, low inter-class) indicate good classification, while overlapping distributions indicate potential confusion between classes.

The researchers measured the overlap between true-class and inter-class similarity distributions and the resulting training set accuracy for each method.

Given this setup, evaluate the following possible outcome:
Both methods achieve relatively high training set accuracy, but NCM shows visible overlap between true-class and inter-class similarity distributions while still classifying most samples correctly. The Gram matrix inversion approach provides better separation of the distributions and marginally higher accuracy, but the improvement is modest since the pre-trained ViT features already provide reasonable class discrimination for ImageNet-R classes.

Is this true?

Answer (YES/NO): NO